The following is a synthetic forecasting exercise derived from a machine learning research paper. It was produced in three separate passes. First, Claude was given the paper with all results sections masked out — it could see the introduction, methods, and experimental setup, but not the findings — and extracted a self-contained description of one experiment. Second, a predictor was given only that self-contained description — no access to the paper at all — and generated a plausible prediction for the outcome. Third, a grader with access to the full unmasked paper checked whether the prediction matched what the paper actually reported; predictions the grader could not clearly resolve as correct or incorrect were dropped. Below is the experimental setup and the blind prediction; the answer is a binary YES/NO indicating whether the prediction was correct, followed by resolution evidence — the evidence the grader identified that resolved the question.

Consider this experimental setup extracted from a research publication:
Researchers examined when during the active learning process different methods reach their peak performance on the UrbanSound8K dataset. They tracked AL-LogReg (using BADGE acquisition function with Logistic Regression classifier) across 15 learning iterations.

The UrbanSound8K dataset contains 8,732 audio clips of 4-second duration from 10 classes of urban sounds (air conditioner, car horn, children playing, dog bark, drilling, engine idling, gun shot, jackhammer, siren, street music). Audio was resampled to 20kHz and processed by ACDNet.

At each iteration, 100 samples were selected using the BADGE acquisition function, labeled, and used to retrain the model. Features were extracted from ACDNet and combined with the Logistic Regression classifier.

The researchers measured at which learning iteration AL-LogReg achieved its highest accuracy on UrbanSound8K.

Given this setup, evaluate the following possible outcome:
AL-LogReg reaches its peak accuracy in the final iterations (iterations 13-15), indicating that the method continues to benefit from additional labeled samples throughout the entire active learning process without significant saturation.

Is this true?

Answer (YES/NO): YES